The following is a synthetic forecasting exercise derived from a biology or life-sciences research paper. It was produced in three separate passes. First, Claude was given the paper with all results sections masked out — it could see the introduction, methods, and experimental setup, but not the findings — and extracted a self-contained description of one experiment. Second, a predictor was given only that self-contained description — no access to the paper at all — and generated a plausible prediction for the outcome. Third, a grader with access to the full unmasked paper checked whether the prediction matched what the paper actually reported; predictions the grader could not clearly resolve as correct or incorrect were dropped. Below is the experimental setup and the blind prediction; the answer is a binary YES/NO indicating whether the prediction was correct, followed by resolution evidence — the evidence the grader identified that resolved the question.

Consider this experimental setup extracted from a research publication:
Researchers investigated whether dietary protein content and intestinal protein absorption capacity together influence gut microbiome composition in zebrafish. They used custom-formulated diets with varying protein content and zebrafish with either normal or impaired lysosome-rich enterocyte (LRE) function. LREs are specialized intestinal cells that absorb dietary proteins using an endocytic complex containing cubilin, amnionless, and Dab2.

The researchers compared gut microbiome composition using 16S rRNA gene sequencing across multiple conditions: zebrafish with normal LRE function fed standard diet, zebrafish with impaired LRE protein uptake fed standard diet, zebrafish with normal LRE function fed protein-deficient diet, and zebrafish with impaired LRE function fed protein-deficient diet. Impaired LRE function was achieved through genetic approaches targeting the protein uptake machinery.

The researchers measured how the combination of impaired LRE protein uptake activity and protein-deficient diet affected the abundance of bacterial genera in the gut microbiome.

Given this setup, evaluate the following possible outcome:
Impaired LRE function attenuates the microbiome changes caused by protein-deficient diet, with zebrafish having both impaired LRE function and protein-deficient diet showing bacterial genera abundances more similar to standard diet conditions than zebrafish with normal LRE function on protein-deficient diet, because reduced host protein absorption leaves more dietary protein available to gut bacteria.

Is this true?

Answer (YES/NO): YES